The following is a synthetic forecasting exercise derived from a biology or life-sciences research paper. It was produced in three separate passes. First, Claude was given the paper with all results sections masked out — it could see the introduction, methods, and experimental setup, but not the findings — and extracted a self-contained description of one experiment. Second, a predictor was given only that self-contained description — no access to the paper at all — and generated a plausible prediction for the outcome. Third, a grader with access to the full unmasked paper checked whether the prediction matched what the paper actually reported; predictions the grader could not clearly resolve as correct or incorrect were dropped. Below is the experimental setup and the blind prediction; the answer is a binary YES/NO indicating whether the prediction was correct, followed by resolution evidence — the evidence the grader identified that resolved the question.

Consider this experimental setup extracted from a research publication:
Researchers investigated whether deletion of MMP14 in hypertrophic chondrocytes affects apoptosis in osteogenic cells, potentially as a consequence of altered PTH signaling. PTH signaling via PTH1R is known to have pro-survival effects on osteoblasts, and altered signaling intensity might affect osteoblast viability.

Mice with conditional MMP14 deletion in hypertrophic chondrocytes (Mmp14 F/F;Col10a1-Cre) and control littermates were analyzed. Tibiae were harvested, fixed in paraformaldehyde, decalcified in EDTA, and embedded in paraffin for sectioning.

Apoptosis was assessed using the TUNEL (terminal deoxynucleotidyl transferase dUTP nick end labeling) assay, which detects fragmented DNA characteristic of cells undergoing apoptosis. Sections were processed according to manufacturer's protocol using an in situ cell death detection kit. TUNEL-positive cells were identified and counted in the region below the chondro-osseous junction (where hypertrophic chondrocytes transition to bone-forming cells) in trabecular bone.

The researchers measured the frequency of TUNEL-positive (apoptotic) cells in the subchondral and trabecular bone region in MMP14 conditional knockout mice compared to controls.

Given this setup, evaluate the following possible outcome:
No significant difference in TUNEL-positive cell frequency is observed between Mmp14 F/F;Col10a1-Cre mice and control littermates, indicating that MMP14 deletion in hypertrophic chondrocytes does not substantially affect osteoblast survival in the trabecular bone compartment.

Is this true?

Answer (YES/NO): NO